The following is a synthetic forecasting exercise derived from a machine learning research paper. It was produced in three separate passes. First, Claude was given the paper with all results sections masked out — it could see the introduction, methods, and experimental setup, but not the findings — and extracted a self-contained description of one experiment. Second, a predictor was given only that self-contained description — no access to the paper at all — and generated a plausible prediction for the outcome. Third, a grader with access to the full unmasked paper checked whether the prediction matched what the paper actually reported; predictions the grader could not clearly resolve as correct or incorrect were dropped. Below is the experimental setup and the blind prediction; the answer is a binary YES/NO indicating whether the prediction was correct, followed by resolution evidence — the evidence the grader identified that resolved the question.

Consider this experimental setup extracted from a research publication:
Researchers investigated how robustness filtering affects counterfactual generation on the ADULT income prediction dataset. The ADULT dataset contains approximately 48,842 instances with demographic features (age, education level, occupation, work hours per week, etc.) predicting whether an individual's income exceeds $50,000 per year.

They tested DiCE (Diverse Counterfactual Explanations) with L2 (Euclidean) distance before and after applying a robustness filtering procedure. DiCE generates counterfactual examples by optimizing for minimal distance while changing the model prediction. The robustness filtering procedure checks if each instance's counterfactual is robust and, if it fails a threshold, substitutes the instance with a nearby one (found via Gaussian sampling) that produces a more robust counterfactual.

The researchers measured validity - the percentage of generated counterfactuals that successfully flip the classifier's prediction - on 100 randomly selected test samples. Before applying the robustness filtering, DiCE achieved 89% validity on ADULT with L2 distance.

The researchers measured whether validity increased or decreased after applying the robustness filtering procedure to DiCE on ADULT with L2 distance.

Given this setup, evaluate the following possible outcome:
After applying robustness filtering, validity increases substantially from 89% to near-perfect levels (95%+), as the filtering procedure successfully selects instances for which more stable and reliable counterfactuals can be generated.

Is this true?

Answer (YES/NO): YES